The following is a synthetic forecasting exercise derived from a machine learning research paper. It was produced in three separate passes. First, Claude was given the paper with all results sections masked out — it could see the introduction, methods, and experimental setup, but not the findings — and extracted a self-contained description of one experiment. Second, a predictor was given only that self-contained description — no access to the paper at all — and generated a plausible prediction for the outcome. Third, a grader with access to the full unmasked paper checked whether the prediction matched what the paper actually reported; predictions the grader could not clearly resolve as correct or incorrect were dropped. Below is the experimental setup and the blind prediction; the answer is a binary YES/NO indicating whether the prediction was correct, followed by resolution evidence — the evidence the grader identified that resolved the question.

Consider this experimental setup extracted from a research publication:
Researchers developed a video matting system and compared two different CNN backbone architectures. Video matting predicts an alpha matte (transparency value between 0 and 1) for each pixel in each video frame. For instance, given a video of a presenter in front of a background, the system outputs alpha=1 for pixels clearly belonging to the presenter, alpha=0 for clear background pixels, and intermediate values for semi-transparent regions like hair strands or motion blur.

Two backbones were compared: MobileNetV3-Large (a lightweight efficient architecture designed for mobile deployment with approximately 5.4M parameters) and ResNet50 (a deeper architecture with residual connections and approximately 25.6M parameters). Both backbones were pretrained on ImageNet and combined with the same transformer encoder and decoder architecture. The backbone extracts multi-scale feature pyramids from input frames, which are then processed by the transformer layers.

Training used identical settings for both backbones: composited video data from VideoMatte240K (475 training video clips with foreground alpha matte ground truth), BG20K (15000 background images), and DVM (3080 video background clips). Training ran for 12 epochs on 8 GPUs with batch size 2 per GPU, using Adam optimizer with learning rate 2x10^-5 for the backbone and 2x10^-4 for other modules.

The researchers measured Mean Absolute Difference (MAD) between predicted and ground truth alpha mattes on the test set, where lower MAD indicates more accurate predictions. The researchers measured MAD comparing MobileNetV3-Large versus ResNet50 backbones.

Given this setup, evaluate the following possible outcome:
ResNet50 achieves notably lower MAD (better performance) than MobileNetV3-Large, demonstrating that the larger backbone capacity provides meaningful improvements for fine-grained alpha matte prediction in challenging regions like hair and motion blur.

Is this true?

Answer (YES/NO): YES